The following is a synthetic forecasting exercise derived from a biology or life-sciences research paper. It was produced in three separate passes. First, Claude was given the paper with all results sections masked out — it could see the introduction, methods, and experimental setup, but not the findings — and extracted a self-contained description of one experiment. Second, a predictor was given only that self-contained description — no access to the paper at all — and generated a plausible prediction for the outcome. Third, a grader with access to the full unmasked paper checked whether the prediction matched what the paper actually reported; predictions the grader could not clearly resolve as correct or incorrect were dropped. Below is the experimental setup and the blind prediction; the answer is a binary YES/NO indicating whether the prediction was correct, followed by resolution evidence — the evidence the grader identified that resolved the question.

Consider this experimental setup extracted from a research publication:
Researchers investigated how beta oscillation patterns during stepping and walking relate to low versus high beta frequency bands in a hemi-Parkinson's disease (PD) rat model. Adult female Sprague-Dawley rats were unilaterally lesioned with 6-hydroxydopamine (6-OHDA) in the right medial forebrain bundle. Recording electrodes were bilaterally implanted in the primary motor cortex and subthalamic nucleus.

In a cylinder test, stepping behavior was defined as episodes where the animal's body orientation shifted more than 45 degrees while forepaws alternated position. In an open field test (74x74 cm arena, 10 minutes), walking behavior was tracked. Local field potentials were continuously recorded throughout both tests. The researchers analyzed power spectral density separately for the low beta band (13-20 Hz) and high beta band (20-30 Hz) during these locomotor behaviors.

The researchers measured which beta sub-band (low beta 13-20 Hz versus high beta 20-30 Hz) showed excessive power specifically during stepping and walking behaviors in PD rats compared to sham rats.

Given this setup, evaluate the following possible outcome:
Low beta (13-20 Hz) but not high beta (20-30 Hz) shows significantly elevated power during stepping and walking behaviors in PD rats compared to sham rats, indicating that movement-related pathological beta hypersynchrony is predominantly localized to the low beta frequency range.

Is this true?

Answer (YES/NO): YES